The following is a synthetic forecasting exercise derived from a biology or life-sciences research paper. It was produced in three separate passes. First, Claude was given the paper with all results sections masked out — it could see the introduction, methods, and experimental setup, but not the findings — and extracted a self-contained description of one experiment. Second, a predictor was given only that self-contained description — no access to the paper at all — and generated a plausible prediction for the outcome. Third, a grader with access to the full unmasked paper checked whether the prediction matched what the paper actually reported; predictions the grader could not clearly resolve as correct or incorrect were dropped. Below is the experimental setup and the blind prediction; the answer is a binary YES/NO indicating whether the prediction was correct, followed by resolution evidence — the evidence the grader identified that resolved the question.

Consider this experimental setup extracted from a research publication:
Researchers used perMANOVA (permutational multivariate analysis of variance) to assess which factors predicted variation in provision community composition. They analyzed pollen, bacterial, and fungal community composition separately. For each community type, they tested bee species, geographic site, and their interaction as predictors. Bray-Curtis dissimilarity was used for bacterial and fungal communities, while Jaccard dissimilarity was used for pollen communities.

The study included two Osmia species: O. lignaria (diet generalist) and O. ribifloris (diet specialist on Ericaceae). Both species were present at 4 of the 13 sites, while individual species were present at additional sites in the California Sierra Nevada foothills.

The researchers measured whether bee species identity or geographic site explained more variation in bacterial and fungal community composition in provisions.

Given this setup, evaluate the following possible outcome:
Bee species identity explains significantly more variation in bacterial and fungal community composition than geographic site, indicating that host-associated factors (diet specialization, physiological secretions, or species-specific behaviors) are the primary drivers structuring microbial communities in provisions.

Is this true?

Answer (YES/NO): NO